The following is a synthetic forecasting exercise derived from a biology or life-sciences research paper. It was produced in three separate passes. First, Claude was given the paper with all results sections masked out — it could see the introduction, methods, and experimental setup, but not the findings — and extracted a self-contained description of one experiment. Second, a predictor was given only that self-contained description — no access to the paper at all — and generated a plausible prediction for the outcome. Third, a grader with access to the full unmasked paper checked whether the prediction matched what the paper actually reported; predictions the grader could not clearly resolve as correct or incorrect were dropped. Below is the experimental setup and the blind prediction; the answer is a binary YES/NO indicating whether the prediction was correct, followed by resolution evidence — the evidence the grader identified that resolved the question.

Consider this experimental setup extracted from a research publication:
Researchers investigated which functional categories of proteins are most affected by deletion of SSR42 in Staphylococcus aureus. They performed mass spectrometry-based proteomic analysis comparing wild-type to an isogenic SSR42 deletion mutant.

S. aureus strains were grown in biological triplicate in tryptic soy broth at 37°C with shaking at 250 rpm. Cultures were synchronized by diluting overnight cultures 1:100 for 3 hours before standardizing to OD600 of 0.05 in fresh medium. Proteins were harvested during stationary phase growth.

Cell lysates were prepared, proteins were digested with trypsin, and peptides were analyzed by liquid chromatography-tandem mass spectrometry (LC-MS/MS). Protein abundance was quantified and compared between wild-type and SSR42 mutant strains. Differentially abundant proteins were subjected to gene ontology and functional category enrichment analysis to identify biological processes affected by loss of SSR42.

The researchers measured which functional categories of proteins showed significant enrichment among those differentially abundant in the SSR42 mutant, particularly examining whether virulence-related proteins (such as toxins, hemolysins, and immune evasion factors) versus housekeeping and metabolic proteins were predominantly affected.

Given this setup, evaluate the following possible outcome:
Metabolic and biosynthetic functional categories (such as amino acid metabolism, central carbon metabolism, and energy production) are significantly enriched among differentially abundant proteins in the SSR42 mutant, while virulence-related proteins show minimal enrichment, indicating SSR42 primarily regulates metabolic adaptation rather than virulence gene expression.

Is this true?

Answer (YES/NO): NO